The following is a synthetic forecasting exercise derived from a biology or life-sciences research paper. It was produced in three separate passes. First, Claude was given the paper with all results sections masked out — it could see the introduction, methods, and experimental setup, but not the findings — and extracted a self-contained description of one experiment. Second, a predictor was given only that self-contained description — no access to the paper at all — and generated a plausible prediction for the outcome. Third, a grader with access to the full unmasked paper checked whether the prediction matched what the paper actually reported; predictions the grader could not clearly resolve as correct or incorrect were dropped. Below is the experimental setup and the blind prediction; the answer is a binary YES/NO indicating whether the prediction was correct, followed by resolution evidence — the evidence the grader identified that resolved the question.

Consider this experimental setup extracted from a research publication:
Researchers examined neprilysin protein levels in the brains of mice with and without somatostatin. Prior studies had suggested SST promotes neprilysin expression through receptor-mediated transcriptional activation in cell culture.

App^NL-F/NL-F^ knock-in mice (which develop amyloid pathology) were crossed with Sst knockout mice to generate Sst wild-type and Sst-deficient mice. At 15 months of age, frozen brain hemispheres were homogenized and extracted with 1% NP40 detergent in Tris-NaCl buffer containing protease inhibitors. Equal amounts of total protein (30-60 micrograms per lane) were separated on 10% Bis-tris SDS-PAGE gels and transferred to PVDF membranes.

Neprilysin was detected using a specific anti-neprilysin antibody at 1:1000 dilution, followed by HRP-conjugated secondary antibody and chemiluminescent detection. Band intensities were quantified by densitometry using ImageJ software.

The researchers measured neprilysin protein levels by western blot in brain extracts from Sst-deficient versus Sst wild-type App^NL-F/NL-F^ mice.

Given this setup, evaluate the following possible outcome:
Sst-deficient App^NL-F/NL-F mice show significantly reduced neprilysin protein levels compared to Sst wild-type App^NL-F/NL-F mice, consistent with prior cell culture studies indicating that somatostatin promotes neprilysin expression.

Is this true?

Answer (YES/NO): NO